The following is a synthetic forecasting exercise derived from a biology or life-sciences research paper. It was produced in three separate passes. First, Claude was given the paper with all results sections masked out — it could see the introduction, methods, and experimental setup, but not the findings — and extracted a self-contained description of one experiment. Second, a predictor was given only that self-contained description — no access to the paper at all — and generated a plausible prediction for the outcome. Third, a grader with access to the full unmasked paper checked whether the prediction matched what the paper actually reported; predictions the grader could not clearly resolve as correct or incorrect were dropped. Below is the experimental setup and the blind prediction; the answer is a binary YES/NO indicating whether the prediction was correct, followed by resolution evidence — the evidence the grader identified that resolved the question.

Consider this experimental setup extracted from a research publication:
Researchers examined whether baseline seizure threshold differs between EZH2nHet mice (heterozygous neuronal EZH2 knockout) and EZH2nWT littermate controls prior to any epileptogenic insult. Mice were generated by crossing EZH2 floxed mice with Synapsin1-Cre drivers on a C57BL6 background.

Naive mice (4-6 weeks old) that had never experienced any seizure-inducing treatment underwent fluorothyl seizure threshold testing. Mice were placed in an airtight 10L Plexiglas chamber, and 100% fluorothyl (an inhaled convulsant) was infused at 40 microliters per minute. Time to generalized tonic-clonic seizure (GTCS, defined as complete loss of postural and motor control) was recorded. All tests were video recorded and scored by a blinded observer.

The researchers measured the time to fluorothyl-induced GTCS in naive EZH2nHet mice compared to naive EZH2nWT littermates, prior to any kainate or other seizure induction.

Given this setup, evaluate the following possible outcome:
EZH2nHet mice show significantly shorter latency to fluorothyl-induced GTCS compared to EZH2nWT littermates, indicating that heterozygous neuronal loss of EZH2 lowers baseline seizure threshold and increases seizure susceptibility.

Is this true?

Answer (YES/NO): NO